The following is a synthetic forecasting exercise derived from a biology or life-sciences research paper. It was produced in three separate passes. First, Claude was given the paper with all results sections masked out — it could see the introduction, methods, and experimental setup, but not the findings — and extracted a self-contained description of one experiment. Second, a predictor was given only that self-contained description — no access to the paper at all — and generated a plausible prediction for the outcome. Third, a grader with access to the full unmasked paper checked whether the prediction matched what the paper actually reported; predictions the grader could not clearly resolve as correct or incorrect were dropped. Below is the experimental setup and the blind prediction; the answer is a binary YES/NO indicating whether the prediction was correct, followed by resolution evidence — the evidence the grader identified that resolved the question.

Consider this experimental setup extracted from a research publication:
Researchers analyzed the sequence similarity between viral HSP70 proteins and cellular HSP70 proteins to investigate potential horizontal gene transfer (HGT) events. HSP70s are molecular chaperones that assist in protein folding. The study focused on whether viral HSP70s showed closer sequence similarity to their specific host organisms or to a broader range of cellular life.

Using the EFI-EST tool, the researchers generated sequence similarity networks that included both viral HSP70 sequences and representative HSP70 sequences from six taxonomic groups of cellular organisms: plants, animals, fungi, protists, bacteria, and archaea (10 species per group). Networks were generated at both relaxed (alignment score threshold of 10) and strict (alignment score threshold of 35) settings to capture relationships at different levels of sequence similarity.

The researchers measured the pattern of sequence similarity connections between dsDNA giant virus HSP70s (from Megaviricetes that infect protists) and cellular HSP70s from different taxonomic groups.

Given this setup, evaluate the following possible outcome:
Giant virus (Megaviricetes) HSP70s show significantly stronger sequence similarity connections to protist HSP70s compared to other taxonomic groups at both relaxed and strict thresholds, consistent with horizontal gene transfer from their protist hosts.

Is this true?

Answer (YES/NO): NO